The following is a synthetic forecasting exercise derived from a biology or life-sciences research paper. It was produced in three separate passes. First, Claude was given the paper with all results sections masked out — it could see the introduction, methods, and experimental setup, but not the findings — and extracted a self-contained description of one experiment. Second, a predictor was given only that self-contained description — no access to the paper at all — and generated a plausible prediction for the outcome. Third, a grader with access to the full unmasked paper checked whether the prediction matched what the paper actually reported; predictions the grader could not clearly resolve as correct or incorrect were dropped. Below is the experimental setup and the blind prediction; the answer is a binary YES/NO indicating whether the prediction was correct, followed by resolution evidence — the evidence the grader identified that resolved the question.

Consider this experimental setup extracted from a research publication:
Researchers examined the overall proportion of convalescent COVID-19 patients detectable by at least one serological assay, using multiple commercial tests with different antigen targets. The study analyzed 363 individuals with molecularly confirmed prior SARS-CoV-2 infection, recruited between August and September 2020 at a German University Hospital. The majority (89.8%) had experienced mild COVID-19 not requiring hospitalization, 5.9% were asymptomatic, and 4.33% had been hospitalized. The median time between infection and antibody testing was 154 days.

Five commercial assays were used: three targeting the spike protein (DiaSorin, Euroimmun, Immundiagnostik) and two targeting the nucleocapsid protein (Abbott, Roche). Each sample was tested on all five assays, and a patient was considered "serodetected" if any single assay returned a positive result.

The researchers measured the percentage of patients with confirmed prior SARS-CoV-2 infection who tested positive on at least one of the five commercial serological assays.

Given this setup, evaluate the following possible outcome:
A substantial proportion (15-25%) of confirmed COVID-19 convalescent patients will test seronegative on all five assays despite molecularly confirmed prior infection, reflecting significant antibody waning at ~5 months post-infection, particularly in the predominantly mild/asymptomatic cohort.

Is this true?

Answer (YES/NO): NO